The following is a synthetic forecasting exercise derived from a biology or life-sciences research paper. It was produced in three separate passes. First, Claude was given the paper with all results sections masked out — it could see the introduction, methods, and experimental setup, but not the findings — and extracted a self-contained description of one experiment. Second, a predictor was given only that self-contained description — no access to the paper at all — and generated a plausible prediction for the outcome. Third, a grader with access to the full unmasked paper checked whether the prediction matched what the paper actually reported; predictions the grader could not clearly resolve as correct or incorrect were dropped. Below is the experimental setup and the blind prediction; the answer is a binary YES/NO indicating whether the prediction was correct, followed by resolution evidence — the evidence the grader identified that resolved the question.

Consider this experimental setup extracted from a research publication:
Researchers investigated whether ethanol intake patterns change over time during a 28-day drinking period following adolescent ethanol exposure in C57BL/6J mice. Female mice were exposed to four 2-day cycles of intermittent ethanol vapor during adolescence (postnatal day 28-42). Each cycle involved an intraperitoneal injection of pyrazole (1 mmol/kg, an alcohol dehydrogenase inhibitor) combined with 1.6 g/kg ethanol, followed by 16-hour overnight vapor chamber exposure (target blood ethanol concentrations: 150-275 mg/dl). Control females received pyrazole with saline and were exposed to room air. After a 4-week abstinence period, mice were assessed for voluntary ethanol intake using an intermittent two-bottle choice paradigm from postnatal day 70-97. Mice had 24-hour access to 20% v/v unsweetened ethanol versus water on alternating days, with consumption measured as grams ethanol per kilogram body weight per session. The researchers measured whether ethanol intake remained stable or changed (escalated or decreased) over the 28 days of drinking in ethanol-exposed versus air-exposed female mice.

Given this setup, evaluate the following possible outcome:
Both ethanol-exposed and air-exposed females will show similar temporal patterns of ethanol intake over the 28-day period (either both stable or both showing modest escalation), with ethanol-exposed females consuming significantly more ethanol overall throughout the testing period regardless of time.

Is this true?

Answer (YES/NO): NO